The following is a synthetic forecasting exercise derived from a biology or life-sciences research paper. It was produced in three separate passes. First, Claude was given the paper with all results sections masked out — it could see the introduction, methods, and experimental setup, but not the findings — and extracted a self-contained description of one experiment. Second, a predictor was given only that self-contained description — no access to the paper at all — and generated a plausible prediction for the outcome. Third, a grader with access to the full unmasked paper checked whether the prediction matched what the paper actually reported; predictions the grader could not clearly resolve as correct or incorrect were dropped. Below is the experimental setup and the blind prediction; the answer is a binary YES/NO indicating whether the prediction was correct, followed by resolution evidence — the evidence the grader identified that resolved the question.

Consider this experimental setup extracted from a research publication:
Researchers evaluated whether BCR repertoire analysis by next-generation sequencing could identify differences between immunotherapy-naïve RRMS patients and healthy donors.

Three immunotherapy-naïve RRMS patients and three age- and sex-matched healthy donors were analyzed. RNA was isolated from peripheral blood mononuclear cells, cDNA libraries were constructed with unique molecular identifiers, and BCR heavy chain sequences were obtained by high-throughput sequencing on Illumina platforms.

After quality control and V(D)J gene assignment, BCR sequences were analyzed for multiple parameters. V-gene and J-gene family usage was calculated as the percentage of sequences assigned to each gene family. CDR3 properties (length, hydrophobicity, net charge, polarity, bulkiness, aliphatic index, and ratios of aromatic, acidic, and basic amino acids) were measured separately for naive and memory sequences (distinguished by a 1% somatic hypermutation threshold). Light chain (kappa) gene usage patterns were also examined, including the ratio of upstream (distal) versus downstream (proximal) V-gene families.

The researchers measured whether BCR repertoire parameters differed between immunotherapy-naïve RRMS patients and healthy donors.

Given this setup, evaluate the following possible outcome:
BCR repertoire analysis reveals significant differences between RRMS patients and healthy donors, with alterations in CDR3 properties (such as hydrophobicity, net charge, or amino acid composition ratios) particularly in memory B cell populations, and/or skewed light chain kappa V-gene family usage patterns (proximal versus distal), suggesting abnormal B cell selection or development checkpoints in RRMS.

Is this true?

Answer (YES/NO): NO